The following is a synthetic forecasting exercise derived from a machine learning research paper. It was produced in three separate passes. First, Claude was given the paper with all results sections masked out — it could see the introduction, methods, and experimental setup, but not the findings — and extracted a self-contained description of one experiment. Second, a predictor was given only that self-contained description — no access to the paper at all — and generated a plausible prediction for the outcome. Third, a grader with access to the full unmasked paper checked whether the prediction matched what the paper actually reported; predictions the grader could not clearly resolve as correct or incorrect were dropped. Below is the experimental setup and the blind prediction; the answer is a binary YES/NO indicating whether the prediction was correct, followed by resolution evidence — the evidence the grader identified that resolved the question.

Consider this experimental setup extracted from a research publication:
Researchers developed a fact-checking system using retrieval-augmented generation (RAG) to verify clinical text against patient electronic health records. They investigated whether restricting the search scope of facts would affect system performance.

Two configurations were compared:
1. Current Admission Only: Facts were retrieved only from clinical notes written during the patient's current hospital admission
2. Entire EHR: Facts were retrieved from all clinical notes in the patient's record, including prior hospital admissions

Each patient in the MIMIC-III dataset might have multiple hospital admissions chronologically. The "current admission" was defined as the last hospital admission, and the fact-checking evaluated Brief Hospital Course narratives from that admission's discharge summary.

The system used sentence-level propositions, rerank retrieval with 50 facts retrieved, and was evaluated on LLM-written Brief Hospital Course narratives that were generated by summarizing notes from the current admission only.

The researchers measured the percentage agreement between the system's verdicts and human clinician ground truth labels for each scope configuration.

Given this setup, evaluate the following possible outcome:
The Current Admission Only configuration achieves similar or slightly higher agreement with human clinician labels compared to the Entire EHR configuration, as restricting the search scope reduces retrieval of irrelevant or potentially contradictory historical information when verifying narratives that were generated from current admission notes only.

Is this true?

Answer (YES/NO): NO